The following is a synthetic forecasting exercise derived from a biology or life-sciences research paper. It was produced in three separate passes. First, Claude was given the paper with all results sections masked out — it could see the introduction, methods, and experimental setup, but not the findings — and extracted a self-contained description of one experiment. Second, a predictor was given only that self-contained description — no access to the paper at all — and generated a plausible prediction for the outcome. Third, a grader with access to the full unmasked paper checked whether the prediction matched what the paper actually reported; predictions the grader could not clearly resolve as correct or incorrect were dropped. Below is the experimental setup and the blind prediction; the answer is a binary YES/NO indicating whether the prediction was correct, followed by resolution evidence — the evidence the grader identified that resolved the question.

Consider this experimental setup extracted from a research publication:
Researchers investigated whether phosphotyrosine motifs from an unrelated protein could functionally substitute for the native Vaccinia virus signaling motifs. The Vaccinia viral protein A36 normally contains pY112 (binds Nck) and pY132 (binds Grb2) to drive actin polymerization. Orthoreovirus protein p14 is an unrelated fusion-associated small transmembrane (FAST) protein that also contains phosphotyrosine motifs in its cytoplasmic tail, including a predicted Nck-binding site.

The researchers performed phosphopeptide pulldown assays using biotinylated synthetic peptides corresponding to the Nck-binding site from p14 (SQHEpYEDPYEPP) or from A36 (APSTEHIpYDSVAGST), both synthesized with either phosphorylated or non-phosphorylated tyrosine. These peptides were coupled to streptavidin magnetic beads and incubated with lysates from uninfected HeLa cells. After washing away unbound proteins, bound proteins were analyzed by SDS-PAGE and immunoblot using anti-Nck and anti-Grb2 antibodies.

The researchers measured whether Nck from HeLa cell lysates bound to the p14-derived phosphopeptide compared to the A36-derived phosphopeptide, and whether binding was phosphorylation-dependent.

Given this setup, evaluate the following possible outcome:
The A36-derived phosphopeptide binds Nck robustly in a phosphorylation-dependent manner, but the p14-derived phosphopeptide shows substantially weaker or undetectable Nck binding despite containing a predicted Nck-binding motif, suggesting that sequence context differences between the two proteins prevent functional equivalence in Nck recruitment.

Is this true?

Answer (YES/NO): NO